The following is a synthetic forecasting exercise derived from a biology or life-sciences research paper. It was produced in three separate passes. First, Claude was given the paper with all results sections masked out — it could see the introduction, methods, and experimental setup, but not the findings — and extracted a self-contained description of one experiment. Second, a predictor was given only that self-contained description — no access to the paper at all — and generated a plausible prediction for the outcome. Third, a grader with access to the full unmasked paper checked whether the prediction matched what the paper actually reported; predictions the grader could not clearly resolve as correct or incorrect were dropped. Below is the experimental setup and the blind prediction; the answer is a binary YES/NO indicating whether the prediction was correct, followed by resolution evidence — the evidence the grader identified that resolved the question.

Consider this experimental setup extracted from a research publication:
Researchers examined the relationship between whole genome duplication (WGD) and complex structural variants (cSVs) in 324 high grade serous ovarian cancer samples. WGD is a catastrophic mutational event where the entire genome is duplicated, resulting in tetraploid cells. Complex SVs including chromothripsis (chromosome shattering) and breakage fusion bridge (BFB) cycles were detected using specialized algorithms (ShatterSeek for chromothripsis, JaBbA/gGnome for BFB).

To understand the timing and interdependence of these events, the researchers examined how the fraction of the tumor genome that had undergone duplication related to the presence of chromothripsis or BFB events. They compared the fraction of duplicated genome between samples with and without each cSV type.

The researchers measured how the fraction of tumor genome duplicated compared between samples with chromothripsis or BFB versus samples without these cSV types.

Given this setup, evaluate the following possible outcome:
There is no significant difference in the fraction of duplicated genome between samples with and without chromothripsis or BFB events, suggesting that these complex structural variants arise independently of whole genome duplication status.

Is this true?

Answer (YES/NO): NO